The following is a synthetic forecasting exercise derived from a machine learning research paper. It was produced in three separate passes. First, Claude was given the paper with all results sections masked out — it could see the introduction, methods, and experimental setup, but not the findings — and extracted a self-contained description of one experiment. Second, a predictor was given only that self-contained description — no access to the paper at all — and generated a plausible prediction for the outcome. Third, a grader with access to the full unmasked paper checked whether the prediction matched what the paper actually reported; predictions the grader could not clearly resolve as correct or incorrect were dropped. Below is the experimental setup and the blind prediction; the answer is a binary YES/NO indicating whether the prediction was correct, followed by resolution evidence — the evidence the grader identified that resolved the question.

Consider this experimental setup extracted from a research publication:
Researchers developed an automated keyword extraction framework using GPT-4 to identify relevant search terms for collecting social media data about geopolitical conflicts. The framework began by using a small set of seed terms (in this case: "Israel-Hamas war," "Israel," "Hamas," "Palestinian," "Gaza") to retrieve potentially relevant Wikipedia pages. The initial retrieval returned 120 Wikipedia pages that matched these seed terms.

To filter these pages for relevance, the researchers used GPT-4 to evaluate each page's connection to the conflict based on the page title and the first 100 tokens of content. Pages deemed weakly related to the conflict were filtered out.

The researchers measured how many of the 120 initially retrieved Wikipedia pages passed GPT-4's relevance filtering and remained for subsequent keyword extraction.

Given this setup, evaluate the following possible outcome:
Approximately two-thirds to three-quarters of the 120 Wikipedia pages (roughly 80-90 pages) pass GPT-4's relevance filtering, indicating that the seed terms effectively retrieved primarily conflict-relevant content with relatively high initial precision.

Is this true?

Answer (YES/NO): NO